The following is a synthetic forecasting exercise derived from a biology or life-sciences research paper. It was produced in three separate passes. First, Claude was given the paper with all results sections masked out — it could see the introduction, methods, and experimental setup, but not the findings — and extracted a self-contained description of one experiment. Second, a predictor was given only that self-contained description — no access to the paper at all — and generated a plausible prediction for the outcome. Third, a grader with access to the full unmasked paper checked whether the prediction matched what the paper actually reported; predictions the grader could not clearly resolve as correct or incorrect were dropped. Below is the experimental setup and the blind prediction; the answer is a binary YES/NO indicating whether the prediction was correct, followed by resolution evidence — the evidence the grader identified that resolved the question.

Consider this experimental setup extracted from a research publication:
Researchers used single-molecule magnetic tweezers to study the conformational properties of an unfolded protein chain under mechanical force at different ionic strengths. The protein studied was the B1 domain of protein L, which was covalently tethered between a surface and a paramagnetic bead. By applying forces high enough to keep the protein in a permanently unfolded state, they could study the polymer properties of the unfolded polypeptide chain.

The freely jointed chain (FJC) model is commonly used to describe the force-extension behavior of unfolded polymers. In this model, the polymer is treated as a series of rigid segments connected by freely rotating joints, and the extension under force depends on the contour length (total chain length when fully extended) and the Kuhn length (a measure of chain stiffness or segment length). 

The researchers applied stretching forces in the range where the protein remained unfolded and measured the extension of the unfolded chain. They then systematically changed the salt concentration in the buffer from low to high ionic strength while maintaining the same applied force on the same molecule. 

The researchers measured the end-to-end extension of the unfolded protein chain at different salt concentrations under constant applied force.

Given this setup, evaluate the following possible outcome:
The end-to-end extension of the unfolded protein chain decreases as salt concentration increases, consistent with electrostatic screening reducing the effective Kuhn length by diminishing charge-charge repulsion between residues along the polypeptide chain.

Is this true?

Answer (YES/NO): YES